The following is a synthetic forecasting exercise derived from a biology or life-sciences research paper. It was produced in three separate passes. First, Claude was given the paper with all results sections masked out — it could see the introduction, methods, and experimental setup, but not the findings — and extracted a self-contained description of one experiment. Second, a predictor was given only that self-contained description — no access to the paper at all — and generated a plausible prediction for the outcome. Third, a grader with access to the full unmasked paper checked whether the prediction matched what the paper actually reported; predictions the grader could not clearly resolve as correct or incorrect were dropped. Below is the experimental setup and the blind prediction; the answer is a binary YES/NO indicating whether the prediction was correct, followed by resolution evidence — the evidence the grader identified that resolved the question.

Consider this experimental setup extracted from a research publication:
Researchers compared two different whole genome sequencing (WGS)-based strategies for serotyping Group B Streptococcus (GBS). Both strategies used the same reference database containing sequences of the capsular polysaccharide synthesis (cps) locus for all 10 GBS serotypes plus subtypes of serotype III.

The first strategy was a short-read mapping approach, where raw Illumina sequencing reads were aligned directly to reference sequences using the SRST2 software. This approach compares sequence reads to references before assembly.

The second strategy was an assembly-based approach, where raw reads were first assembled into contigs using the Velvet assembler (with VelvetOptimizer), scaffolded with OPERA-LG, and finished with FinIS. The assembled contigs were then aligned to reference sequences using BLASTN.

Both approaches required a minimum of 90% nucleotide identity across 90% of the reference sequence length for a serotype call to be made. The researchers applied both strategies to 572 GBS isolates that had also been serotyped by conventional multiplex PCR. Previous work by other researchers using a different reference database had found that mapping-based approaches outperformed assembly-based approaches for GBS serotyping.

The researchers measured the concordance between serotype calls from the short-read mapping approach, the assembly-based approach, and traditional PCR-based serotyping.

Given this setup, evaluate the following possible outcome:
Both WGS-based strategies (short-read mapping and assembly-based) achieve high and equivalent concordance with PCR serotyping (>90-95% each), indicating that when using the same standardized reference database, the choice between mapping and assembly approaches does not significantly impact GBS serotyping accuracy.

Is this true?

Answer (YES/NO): YES